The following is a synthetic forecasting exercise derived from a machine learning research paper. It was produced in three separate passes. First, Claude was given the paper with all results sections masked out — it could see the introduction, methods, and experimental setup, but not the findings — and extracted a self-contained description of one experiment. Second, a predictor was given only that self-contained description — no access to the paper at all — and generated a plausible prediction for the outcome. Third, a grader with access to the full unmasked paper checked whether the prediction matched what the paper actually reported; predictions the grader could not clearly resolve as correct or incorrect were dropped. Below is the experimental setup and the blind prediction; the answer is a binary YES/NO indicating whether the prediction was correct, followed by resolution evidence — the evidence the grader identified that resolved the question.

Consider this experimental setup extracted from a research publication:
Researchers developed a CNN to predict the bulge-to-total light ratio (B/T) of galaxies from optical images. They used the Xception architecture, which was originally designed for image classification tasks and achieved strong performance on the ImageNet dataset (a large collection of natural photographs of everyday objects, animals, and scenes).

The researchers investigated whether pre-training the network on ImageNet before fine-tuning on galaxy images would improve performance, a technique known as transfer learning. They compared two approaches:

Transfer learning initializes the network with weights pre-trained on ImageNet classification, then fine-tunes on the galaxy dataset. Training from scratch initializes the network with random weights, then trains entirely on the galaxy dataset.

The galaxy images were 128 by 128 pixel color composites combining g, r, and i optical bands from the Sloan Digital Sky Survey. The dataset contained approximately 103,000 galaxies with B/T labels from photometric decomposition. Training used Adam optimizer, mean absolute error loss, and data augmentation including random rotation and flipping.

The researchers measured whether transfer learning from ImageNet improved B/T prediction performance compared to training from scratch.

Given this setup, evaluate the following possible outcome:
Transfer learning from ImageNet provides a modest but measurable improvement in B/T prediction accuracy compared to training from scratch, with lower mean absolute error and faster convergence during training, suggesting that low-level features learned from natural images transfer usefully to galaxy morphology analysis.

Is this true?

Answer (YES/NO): NO